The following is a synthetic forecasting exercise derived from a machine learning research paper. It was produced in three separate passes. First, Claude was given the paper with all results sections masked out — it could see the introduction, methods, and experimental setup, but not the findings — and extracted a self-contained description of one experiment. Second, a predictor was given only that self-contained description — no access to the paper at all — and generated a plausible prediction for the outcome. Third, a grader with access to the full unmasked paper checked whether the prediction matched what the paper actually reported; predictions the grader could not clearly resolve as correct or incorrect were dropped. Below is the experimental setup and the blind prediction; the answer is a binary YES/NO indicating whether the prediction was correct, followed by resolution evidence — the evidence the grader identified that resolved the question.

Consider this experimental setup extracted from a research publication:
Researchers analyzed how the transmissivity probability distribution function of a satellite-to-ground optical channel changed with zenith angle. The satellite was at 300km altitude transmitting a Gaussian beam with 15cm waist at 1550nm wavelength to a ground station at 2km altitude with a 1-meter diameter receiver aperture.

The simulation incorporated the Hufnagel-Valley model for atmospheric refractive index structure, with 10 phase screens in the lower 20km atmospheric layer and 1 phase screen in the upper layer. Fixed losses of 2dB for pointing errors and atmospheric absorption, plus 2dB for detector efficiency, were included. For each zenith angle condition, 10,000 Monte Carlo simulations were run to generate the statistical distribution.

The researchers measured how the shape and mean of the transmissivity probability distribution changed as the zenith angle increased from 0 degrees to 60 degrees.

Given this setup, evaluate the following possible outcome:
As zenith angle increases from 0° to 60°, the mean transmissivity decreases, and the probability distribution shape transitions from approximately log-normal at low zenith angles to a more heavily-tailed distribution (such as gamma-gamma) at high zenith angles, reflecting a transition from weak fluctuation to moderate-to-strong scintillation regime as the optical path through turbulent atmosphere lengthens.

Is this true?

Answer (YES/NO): NO